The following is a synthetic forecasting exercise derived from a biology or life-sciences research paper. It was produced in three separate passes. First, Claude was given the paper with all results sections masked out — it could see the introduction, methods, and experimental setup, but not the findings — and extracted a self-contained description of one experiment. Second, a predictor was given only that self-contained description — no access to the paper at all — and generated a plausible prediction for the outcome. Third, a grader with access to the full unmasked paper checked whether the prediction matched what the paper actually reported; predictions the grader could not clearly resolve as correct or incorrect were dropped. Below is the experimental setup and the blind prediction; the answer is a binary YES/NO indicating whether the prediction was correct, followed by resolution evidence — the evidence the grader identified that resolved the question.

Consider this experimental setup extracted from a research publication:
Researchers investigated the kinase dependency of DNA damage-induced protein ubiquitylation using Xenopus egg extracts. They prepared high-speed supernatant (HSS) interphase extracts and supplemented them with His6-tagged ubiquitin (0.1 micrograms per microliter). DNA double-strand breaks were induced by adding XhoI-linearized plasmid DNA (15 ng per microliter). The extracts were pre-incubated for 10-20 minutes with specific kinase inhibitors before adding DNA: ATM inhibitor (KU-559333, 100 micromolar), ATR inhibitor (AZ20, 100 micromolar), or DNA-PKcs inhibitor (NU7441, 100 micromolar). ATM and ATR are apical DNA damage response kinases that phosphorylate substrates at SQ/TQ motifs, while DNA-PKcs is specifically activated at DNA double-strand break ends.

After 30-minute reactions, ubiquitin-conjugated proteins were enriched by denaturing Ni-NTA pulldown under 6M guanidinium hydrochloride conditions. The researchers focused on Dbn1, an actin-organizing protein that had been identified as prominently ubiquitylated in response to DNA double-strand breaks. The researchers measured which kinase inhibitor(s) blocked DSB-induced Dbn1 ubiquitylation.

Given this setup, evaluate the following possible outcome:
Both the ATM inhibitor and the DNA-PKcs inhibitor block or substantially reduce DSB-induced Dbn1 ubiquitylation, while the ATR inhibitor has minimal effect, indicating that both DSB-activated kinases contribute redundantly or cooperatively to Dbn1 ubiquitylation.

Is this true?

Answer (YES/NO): NO